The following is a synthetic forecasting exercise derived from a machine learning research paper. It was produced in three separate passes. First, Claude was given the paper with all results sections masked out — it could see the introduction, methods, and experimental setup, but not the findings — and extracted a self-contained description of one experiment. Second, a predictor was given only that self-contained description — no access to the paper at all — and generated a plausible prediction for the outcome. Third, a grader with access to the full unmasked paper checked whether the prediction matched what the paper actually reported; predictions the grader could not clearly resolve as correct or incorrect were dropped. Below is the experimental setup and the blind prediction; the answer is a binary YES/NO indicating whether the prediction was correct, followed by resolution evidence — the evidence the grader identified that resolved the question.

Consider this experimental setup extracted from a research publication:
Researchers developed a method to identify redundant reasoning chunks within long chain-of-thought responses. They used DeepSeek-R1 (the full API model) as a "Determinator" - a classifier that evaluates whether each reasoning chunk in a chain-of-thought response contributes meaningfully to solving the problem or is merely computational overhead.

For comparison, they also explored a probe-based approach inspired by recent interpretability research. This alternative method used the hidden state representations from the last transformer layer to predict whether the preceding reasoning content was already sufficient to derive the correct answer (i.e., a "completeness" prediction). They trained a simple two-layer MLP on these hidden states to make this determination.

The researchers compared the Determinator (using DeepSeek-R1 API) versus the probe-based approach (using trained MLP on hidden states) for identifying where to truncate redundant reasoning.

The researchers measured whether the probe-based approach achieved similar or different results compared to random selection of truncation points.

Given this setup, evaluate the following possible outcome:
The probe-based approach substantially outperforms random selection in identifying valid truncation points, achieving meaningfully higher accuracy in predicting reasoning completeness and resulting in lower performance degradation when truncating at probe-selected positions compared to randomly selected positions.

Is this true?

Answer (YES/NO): NO